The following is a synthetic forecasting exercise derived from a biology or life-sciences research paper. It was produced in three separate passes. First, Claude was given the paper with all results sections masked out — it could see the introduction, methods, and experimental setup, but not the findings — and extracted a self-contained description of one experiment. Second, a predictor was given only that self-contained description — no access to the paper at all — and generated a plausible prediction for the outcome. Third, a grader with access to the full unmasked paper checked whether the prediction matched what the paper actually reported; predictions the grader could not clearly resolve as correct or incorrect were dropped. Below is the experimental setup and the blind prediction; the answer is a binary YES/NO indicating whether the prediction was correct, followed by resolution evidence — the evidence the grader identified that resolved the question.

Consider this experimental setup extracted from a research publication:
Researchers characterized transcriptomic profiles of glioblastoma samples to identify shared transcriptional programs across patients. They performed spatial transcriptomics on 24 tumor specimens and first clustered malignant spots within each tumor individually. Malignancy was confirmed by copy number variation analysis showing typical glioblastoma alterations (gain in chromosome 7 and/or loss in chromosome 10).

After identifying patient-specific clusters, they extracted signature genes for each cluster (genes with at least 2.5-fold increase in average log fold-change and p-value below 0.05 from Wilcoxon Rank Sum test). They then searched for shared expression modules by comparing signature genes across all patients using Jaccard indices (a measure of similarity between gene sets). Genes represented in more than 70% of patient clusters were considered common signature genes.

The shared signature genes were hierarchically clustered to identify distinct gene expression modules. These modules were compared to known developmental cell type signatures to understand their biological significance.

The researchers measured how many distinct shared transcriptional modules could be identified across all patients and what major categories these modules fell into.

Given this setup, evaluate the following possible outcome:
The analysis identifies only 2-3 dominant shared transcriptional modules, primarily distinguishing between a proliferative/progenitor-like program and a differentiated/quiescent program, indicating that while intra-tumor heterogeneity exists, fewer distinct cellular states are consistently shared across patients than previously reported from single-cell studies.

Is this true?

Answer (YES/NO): NO